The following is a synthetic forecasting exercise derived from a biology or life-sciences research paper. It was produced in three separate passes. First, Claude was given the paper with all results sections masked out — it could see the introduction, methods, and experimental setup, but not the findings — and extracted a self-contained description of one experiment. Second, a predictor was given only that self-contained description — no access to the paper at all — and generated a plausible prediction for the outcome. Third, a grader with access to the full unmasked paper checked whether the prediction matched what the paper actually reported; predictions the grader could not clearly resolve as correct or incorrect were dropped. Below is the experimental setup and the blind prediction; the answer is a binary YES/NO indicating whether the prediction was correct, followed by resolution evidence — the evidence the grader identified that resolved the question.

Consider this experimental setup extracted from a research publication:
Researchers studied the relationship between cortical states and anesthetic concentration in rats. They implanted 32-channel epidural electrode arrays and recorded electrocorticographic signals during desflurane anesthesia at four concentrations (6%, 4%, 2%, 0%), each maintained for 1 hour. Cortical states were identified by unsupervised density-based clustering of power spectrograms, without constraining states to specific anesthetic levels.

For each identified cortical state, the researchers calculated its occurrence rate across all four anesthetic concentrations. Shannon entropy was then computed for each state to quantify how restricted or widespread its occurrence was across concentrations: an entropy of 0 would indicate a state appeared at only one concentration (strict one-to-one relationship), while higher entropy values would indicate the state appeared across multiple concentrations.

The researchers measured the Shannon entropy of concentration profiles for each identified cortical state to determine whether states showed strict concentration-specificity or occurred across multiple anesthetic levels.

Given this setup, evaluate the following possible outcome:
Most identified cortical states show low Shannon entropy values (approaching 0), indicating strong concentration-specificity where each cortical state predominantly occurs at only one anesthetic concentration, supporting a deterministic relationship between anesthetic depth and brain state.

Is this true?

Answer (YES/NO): NO